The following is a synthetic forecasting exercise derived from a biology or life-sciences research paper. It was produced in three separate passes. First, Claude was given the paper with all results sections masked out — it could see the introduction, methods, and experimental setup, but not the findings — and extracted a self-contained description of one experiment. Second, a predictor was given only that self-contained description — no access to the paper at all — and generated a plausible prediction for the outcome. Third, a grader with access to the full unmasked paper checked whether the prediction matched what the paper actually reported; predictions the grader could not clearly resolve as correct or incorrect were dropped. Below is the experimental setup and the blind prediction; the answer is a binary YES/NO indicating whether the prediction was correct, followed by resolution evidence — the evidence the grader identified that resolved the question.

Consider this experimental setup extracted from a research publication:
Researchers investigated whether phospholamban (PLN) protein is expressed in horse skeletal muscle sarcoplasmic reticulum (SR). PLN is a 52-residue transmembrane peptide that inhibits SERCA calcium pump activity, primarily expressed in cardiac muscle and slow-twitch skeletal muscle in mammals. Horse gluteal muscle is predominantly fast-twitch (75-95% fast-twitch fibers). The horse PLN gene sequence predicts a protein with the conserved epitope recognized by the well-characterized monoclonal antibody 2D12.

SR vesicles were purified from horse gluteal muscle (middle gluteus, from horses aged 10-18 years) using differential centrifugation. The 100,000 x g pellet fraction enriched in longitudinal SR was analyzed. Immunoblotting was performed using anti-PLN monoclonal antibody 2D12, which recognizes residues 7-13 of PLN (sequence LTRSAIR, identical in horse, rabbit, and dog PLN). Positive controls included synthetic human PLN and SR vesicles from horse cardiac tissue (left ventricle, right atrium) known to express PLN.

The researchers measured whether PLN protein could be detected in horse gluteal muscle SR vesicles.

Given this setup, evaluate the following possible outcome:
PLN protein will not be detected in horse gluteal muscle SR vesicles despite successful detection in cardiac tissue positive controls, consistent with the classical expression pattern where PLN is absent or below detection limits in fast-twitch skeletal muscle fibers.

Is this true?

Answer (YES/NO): NO